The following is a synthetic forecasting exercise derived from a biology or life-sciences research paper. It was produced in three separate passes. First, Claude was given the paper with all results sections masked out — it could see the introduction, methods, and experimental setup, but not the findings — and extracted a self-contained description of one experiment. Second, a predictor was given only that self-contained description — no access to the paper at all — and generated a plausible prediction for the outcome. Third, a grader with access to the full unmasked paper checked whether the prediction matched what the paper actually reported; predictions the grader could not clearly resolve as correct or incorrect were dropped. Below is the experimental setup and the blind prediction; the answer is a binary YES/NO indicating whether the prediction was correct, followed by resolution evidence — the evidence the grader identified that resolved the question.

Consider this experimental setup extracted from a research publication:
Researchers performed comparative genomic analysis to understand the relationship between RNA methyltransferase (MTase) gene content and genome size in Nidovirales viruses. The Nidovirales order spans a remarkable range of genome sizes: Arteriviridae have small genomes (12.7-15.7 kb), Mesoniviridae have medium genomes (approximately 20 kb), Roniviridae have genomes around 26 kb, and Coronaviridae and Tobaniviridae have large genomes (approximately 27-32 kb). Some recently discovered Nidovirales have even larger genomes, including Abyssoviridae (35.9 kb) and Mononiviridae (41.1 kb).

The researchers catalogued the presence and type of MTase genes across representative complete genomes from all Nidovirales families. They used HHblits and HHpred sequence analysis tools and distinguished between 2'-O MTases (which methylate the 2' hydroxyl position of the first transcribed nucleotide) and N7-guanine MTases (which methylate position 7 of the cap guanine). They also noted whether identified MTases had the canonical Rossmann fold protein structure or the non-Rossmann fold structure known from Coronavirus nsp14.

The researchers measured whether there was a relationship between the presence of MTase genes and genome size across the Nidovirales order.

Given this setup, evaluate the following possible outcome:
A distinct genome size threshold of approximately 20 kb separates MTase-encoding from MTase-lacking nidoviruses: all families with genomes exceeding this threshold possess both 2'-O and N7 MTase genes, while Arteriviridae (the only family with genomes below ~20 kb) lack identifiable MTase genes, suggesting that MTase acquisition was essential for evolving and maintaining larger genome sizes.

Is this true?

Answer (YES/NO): NO